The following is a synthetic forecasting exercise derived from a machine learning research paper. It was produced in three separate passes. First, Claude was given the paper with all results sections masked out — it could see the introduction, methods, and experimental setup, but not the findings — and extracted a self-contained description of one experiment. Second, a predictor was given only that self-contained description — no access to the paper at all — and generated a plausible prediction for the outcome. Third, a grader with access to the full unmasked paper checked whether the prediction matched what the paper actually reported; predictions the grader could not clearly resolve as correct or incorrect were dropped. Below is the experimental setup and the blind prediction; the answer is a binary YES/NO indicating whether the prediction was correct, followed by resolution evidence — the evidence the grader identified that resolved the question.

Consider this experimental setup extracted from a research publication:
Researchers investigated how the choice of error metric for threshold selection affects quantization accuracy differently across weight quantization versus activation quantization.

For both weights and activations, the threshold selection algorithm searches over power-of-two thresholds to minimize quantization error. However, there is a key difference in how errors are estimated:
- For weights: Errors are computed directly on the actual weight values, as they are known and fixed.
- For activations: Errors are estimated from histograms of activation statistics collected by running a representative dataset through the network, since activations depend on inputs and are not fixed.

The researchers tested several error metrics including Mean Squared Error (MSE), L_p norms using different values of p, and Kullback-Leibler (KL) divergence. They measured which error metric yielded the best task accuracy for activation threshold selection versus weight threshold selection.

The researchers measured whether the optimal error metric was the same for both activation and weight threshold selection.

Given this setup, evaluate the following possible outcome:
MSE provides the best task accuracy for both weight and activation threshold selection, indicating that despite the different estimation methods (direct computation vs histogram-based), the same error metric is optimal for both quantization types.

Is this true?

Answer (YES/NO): YES